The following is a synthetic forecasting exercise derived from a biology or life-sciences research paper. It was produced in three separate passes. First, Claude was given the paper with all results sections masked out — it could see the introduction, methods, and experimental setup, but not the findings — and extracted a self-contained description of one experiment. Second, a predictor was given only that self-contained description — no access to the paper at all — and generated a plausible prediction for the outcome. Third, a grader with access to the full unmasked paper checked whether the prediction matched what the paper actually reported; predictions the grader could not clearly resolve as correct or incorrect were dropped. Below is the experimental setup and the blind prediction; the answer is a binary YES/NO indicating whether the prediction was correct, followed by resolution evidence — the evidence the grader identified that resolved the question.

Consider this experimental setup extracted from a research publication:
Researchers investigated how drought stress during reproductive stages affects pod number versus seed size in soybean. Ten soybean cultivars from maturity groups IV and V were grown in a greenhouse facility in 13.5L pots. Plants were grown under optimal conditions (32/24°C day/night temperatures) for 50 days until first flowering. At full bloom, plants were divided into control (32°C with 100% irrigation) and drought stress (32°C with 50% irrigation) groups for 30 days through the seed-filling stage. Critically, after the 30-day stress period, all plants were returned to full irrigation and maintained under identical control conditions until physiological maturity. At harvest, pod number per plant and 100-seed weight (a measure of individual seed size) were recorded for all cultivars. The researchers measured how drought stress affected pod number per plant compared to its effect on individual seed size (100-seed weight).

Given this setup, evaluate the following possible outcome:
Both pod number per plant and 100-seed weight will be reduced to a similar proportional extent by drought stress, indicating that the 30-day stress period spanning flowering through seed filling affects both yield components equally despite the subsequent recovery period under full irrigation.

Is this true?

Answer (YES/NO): NO